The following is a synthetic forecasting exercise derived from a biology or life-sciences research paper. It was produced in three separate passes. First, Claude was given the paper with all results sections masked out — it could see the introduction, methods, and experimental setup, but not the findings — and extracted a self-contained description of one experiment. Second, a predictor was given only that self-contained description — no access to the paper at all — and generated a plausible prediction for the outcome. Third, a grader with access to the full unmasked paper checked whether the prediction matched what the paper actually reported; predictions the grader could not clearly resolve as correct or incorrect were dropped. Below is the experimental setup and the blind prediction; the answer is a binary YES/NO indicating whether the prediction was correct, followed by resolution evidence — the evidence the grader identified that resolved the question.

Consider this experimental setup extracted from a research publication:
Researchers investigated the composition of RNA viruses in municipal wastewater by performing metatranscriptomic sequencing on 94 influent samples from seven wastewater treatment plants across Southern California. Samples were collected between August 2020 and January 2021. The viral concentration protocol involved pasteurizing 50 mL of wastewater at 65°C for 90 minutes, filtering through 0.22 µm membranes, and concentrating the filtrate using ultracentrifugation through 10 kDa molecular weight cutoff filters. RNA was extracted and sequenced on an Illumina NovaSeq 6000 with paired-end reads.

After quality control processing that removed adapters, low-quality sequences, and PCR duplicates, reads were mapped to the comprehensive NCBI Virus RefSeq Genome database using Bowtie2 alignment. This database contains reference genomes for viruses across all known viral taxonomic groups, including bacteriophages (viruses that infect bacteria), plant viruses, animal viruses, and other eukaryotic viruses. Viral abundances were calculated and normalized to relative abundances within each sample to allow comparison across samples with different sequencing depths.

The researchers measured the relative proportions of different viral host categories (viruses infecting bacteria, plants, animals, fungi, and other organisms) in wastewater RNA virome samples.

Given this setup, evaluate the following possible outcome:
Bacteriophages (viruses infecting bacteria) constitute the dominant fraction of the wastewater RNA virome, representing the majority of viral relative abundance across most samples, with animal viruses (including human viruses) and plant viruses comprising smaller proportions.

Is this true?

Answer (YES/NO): NO